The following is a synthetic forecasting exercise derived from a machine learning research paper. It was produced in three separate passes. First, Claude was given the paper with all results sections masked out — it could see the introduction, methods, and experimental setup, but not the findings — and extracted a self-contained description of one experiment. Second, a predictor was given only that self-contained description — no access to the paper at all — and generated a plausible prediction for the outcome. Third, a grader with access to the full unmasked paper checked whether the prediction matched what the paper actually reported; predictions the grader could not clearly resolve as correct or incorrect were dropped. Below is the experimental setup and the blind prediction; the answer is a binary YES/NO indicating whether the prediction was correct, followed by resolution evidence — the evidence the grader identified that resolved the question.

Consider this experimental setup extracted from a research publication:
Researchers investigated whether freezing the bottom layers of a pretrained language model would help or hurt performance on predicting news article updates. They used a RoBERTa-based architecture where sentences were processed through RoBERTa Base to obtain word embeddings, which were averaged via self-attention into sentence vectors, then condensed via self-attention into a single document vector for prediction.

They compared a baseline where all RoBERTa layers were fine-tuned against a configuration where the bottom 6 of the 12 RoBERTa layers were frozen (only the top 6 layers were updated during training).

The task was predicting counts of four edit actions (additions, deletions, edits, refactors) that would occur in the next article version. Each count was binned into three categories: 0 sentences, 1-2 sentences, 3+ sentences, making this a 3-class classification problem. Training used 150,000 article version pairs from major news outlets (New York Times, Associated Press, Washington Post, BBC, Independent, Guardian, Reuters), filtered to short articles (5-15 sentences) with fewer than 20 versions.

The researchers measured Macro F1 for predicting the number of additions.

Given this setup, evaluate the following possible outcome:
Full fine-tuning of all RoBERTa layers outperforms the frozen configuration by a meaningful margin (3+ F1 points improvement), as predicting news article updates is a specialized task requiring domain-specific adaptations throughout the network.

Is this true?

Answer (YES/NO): NO